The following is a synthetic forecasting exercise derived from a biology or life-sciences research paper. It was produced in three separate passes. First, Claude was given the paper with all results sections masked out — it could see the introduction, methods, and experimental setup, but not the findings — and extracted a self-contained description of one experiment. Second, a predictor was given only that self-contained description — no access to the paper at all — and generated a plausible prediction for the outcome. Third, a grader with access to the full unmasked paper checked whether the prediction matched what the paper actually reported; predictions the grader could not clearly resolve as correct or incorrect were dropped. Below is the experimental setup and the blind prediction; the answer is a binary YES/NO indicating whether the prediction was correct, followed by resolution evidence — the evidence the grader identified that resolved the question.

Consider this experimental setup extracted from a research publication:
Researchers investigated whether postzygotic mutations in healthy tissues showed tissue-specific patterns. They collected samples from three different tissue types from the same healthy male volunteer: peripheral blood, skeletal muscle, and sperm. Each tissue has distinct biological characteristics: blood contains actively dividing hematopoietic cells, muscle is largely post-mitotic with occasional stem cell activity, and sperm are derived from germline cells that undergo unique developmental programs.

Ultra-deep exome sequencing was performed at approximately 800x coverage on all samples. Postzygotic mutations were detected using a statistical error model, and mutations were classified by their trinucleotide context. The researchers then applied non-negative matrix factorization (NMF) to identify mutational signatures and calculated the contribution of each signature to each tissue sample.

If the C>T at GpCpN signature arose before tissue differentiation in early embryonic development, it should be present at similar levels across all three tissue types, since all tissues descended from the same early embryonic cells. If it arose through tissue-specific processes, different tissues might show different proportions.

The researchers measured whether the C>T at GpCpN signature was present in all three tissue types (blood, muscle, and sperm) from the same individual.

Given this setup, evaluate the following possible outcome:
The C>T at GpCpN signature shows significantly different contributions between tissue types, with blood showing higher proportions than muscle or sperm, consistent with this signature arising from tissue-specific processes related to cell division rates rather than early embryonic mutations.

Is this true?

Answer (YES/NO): NO